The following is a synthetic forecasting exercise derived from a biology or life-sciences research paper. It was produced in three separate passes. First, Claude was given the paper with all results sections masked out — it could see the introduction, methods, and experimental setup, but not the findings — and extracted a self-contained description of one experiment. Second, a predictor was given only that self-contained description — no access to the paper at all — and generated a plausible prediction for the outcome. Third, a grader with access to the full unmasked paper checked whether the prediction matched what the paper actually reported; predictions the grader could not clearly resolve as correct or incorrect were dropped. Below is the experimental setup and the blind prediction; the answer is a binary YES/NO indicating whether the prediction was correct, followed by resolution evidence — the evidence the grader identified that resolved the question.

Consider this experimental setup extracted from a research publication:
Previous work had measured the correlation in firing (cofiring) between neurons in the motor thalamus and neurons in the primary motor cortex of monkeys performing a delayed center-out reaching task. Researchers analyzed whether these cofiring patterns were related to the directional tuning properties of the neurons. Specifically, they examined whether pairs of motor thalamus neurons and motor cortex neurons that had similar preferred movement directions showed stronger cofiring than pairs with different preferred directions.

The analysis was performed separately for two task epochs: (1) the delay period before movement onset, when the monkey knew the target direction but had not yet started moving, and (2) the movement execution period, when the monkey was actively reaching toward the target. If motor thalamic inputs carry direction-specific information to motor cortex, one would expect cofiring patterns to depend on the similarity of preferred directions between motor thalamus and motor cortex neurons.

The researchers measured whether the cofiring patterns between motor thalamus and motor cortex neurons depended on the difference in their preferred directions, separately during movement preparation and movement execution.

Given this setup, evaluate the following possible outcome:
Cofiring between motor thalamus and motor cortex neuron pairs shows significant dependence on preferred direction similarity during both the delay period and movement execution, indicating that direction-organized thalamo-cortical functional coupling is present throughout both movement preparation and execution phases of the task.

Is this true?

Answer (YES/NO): NO